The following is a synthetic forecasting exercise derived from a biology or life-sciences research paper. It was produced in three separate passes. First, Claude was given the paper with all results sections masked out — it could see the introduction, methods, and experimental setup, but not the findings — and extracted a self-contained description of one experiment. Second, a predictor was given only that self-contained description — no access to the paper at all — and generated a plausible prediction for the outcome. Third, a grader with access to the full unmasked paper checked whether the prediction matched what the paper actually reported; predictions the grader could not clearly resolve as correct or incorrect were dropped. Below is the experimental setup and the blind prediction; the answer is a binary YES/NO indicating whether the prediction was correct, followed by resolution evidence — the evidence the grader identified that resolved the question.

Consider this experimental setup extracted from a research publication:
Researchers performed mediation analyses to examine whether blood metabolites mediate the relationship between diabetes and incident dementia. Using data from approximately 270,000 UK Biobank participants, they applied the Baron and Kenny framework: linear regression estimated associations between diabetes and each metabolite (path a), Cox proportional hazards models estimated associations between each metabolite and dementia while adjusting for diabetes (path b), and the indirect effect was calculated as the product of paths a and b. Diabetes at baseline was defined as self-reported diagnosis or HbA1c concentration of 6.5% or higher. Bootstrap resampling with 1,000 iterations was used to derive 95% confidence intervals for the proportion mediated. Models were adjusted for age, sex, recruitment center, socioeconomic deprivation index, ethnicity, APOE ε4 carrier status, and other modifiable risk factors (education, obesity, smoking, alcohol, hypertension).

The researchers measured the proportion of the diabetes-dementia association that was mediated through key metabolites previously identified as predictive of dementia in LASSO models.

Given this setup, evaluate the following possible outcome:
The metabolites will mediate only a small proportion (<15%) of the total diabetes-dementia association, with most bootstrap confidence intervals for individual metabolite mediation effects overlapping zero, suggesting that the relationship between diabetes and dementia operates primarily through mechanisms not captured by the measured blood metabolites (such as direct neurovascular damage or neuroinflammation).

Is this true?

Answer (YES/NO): NO